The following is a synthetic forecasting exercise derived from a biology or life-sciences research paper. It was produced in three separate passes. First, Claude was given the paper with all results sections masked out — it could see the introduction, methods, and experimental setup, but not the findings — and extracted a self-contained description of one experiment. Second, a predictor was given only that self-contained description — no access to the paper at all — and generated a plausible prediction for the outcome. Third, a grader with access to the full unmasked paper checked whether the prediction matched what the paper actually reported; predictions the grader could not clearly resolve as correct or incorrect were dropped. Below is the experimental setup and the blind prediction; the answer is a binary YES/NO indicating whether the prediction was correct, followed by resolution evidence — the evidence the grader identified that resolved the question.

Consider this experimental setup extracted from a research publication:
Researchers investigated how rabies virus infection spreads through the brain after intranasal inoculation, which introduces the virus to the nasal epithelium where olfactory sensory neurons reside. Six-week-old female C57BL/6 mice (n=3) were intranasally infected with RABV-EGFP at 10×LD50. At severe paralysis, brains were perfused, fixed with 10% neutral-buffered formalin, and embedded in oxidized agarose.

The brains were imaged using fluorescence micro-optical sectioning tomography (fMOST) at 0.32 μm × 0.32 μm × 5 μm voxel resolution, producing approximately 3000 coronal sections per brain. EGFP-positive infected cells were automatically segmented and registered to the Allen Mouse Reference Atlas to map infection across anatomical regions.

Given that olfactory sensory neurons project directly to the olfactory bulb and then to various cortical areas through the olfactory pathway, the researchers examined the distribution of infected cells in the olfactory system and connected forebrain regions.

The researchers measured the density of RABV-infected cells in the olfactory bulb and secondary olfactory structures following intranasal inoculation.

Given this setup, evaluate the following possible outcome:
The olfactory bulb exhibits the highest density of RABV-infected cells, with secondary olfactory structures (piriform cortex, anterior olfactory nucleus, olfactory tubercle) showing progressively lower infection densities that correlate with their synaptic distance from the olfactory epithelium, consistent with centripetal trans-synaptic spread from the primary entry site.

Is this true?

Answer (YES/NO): NO